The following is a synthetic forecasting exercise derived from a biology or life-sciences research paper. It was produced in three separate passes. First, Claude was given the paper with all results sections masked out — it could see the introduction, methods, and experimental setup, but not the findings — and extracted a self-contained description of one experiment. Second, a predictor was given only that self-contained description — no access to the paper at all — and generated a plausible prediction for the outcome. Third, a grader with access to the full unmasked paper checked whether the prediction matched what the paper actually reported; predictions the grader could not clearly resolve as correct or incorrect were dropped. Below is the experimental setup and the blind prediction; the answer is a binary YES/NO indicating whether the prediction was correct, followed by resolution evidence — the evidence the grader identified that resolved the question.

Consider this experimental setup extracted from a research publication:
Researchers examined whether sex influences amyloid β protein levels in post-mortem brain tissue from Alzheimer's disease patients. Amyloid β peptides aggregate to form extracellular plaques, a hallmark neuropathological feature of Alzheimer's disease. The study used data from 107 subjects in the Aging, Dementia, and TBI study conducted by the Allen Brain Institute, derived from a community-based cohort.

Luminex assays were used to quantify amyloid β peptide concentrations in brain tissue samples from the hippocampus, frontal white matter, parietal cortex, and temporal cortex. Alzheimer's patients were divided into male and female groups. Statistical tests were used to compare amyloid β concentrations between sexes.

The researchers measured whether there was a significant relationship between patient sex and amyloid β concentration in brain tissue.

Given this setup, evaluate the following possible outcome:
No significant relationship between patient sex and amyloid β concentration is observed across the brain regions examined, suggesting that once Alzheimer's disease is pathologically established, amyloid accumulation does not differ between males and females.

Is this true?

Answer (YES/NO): NO